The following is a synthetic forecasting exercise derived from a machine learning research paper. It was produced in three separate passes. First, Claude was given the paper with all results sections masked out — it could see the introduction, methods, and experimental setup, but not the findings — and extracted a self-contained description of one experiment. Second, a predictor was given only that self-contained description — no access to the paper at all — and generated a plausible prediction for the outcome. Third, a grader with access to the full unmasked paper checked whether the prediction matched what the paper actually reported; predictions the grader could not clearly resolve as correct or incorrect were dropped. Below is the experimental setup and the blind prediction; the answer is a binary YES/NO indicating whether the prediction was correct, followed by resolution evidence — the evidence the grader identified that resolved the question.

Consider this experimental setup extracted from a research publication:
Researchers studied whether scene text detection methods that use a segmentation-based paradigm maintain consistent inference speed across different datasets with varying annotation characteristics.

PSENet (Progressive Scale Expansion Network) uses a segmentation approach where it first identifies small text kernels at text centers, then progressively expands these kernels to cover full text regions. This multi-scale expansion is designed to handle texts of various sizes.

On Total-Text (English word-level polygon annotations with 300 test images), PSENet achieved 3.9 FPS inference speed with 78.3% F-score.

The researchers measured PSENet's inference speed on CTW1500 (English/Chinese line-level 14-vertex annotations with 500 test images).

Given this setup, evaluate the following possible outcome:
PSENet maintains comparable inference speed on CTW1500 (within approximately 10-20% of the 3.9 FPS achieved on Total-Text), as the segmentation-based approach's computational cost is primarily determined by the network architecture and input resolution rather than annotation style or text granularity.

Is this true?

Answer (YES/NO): YES